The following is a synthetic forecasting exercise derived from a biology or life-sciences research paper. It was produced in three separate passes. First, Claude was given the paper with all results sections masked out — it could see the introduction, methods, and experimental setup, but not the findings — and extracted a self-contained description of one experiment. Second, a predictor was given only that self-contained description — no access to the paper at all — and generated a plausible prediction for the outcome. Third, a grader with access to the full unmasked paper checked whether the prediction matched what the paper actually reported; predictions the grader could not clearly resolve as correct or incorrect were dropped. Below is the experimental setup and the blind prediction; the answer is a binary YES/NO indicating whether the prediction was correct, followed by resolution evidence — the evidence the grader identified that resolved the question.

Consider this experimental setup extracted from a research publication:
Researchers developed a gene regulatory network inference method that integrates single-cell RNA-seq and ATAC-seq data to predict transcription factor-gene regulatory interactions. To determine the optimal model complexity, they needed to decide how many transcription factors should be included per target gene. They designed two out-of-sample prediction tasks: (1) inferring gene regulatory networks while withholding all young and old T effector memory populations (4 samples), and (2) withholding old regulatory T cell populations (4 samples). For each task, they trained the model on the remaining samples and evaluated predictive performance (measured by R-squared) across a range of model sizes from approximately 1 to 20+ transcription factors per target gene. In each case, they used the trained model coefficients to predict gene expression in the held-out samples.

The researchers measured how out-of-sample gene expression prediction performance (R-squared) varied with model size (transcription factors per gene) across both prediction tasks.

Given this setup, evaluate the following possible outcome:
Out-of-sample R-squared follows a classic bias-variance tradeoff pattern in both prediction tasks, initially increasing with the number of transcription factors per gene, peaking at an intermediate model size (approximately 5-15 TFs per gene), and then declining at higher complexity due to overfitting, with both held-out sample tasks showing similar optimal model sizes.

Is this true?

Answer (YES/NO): NO